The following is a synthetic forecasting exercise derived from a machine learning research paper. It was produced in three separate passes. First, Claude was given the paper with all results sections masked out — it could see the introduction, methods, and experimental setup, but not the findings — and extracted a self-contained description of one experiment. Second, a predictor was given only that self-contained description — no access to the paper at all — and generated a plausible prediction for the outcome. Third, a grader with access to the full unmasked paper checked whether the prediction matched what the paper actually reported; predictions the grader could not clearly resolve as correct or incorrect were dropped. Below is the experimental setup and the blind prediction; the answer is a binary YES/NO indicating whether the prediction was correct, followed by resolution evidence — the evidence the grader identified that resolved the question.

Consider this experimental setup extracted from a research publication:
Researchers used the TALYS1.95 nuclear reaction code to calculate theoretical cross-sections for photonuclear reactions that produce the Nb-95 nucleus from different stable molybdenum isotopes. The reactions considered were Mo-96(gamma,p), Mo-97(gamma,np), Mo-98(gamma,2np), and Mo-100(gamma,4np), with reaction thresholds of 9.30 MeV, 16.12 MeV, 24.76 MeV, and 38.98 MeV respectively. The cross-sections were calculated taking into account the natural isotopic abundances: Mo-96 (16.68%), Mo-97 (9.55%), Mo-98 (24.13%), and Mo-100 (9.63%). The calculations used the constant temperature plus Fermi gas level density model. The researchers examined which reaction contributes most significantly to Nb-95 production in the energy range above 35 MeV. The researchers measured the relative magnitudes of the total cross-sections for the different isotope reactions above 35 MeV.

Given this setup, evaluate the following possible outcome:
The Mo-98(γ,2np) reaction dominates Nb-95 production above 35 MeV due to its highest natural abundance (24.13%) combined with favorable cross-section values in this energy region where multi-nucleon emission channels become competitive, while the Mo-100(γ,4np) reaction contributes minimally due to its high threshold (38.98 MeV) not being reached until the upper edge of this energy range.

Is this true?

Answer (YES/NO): NO